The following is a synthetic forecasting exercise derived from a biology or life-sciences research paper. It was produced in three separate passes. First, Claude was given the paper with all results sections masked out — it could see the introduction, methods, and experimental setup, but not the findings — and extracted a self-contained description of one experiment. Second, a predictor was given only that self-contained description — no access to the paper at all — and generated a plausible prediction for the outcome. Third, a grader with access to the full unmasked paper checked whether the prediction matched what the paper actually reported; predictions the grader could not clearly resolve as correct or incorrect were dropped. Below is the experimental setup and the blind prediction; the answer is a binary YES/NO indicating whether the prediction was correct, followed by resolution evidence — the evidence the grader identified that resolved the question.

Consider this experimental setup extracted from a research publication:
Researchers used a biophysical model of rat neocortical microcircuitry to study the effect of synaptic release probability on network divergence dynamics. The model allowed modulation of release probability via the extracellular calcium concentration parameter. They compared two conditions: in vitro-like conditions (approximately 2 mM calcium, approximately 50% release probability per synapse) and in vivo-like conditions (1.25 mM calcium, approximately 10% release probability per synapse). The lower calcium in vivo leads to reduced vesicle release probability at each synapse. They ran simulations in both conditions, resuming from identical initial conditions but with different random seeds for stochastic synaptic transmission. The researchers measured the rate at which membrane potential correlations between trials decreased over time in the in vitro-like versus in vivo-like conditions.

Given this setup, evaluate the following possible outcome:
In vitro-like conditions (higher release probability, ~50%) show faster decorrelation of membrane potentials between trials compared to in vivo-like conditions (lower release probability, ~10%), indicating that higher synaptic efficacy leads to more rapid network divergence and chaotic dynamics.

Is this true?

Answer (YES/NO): NO